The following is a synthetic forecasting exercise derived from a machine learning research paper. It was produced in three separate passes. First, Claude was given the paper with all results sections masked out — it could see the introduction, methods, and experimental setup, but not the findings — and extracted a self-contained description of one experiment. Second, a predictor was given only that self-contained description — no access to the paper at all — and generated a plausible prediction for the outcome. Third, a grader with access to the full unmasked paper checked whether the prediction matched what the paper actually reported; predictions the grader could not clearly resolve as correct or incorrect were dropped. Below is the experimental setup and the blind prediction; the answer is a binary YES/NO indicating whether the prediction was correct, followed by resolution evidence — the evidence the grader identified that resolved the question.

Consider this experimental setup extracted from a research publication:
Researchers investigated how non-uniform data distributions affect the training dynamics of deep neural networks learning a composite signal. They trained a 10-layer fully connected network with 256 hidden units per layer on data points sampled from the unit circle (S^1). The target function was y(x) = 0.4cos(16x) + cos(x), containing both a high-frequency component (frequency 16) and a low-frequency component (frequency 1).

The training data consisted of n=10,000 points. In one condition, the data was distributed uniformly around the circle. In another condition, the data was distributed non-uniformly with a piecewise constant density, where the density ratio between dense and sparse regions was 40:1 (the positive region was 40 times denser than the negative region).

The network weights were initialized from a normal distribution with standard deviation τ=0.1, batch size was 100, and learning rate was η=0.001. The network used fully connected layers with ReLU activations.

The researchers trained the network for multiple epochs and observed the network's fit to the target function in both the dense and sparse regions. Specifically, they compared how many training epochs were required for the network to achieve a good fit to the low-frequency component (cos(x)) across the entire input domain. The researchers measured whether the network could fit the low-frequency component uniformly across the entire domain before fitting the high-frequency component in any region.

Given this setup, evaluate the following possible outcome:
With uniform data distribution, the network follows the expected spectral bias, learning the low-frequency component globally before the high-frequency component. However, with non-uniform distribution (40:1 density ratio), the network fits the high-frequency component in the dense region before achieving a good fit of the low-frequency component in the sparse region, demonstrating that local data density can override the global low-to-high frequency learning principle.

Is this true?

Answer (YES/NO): YES